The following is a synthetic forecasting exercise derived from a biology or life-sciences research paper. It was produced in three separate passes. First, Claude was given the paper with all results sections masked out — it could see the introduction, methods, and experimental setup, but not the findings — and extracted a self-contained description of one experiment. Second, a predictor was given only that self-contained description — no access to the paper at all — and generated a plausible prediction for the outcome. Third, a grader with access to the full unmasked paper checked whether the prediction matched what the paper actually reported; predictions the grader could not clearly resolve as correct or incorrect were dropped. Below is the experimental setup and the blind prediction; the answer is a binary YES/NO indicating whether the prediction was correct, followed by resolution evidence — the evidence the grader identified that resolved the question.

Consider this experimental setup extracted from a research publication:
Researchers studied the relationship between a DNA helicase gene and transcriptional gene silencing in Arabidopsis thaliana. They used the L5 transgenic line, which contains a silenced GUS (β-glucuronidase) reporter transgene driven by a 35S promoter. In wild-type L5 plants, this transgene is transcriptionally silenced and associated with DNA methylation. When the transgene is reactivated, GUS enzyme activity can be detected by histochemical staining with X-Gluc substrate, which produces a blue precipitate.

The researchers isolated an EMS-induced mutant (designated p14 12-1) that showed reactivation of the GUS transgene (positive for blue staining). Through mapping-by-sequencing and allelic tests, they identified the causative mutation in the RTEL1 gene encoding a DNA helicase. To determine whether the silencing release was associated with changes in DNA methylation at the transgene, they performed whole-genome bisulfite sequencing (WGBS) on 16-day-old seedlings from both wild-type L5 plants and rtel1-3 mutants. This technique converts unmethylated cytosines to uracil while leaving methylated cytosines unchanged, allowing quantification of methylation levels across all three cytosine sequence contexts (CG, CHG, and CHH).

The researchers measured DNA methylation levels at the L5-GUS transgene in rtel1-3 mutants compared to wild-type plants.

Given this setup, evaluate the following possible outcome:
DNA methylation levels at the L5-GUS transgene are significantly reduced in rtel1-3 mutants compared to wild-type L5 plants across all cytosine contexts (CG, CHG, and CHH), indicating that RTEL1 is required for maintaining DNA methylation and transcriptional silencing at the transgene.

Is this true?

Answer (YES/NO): NO